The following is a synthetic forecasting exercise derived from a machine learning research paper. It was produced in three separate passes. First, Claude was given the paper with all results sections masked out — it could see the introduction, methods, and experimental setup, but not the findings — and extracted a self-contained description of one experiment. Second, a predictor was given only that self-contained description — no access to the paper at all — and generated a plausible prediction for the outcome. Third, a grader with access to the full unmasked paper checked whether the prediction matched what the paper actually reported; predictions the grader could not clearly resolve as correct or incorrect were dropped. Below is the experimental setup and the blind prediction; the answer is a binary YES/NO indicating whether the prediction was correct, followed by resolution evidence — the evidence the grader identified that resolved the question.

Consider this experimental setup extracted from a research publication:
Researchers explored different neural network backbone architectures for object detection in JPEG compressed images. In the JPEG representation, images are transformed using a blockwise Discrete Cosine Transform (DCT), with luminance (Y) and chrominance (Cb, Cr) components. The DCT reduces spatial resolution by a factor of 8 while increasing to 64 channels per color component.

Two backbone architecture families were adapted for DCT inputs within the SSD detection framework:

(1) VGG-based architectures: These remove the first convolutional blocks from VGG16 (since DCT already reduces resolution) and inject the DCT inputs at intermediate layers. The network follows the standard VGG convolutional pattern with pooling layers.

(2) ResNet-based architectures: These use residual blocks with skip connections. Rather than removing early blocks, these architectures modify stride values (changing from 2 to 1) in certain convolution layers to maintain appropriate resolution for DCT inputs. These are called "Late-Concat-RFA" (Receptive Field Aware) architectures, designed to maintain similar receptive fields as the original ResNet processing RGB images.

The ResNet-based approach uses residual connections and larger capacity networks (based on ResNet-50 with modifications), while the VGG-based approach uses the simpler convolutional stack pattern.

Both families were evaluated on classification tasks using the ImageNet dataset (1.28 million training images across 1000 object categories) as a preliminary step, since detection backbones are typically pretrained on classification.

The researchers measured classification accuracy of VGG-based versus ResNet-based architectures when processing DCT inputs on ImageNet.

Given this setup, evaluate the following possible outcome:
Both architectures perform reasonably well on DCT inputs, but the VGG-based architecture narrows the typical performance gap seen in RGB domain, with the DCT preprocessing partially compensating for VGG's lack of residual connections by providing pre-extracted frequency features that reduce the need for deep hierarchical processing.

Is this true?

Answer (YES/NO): NO